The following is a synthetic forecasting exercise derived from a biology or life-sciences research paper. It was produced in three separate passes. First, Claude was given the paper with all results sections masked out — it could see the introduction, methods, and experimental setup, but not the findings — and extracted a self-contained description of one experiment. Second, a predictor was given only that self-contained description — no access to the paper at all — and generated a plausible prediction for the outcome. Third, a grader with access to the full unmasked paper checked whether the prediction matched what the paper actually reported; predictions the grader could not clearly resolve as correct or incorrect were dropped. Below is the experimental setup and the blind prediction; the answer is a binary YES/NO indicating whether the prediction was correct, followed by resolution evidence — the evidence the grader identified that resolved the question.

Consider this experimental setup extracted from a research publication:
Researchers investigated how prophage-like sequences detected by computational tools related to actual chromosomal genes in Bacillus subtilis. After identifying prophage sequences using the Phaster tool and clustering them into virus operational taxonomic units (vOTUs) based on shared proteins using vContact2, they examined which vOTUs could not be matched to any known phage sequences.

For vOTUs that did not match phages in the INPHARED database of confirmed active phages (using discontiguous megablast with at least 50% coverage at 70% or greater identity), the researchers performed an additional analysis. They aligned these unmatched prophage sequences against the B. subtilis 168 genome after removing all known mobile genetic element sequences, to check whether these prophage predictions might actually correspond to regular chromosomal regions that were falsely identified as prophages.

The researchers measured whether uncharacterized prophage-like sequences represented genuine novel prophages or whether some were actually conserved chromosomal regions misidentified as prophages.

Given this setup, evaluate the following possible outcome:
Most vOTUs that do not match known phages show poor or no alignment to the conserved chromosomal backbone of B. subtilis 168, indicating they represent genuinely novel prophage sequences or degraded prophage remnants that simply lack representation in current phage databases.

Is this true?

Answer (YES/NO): NO